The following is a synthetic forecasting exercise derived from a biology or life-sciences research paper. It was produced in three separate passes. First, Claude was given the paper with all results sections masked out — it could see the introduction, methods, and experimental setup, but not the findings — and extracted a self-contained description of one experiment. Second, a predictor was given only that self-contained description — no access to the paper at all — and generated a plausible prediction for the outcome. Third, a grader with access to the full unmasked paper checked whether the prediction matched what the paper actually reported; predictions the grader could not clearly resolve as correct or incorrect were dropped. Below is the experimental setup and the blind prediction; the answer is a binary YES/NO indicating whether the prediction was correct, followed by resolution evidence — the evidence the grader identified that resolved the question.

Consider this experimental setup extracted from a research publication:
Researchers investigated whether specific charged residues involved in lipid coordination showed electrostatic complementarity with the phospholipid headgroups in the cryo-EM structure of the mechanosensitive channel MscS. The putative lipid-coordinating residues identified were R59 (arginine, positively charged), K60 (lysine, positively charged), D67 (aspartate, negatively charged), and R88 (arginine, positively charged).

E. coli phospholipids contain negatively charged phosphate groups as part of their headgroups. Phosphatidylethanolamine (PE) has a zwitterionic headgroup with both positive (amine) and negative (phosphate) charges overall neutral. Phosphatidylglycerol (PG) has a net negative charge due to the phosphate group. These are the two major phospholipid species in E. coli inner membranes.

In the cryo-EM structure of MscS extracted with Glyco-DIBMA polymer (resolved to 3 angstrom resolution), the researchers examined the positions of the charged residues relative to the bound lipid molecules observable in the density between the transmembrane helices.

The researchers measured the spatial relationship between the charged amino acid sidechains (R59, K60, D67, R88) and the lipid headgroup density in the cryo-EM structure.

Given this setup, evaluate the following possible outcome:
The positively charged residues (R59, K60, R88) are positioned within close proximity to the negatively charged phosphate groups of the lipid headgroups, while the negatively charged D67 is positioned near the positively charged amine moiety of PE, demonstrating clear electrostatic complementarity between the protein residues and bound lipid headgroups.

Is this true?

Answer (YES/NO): YES